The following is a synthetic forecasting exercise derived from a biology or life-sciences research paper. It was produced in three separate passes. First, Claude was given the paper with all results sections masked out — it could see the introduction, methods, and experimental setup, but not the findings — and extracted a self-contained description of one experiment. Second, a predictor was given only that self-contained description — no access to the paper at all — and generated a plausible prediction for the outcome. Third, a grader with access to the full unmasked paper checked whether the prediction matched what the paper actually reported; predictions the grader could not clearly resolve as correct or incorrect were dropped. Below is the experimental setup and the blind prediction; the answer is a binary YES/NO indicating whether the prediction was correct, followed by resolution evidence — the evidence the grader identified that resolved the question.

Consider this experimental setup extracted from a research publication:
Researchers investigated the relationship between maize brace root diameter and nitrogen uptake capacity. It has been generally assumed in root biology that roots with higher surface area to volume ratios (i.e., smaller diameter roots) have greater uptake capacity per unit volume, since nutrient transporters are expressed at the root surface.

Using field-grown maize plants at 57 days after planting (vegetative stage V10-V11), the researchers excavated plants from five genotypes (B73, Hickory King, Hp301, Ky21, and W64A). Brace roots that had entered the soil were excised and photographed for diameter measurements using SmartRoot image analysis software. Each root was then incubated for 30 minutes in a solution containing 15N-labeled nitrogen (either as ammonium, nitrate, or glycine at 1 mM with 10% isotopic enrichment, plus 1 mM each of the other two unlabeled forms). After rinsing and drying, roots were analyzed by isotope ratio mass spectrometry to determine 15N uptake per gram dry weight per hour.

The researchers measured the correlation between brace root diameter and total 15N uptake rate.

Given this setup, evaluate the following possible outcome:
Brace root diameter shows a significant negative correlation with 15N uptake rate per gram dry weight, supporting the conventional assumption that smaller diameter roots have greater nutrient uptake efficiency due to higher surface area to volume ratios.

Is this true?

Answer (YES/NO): NO